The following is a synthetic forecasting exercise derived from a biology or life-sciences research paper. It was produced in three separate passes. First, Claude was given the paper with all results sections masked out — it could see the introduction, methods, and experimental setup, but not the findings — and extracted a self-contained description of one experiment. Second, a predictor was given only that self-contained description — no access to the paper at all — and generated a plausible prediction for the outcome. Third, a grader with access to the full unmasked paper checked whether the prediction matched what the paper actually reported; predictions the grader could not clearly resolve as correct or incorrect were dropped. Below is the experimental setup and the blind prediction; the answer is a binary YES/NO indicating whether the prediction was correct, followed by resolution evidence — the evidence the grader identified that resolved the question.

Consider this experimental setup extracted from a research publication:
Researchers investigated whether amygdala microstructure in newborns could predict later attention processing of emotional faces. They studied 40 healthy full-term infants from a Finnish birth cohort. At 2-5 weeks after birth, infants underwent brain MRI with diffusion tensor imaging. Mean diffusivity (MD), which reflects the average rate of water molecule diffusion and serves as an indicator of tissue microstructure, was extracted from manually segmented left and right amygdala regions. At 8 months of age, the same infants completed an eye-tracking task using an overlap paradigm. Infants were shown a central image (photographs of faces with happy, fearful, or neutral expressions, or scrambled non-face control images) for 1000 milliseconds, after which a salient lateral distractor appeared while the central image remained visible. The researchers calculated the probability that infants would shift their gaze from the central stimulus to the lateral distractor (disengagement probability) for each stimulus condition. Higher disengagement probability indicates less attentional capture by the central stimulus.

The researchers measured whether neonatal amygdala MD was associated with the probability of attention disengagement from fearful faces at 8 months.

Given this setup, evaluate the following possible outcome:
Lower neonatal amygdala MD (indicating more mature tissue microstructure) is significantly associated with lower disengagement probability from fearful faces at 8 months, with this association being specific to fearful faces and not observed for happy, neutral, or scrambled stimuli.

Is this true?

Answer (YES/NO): NO